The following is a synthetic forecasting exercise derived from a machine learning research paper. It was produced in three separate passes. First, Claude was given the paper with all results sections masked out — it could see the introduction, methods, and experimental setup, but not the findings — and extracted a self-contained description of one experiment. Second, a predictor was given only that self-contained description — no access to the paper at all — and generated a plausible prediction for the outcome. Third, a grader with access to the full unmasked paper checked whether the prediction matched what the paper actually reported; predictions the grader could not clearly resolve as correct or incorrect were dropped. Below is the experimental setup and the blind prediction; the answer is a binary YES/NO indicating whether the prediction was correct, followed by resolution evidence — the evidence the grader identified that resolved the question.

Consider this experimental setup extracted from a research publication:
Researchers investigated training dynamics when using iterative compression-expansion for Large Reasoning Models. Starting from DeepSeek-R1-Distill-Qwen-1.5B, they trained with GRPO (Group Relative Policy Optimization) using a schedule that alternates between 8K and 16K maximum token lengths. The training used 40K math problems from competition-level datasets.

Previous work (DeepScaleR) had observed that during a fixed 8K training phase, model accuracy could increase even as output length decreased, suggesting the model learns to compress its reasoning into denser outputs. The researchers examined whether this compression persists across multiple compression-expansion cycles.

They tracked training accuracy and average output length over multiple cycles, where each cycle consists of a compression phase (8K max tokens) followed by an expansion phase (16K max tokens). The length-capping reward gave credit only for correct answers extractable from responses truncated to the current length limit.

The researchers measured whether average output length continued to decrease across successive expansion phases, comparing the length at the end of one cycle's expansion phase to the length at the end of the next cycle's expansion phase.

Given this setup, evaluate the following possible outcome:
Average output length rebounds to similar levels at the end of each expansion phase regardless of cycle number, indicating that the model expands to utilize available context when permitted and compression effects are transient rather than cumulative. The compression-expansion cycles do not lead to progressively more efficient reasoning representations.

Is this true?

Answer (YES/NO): NO